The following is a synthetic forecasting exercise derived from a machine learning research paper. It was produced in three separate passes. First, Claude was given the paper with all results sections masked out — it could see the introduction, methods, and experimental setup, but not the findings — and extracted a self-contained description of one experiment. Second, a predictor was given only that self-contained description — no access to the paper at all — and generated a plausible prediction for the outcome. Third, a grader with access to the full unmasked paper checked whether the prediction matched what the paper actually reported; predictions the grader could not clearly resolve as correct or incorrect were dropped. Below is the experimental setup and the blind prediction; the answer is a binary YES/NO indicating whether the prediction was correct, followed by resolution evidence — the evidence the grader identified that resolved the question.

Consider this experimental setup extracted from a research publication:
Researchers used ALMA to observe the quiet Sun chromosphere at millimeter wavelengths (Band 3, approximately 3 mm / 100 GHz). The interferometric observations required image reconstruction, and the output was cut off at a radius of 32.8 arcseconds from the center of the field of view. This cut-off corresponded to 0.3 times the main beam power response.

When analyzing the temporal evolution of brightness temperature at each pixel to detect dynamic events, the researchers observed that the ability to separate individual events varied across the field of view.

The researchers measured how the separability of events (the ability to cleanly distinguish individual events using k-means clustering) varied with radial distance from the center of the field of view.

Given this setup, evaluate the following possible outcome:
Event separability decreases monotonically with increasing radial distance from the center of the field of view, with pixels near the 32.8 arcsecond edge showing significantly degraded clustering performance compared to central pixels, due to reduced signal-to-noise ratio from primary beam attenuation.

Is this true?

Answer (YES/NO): NO